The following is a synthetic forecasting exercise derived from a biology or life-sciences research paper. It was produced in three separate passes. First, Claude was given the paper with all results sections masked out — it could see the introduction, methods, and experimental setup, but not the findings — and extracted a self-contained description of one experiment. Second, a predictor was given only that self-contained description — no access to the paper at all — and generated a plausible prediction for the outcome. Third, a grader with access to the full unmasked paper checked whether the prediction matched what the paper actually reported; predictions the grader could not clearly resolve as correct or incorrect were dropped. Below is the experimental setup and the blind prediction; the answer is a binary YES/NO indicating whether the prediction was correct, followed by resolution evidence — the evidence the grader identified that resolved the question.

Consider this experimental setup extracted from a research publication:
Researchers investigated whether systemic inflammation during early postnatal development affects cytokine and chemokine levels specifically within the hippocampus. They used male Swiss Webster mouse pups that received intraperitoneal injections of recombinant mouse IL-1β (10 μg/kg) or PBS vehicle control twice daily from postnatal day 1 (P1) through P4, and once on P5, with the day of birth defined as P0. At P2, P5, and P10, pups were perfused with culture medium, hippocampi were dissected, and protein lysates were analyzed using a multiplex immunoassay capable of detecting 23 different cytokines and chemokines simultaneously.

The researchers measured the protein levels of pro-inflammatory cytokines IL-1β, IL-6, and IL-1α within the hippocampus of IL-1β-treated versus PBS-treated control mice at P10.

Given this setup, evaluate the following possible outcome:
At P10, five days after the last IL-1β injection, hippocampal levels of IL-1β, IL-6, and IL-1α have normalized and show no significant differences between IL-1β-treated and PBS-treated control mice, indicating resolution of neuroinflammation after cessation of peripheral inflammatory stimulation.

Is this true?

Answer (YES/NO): NO